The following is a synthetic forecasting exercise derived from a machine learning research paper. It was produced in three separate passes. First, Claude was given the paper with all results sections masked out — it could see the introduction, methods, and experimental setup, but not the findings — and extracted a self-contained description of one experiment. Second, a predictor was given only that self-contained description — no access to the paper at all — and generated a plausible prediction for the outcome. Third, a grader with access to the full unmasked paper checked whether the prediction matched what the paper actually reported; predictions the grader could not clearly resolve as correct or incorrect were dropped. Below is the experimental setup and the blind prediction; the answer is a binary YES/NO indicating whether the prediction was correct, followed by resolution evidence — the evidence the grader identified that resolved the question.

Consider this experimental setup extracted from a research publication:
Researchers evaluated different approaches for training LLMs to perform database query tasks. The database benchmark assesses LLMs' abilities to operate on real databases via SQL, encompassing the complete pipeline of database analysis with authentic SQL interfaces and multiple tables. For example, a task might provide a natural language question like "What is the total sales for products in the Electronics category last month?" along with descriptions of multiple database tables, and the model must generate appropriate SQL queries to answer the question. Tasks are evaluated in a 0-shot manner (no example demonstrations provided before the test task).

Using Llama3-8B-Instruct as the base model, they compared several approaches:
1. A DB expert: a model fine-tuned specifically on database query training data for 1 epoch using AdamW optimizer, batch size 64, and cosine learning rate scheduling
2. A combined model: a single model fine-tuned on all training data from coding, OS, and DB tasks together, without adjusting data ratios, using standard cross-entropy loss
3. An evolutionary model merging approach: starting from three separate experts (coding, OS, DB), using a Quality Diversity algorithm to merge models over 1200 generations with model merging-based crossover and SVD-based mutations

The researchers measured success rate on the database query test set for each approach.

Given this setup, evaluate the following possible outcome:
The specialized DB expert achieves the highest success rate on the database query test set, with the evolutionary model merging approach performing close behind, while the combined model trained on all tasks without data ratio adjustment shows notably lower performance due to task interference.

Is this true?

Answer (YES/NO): NO